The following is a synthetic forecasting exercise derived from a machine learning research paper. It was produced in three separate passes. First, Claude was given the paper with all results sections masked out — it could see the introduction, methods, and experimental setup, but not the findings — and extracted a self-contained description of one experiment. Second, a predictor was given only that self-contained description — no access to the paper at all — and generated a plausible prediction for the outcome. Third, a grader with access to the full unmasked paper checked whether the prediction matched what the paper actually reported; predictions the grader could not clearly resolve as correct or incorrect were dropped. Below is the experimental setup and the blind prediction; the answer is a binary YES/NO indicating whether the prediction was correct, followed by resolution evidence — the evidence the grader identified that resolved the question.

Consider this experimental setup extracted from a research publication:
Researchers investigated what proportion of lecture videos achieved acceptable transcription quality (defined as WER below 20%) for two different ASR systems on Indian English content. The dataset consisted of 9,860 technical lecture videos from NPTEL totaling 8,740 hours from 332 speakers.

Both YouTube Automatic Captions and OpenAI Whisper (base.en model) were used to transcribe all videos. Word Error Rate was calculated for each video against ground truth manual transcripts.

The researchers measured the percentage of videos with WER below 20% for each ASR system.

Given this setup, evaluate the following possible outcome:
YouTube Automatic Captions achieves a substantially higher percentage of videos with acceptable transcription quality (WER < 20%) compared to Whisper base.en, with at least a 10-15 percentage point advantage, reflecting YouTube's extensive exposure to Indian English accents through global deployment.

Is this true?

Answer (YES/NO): NO